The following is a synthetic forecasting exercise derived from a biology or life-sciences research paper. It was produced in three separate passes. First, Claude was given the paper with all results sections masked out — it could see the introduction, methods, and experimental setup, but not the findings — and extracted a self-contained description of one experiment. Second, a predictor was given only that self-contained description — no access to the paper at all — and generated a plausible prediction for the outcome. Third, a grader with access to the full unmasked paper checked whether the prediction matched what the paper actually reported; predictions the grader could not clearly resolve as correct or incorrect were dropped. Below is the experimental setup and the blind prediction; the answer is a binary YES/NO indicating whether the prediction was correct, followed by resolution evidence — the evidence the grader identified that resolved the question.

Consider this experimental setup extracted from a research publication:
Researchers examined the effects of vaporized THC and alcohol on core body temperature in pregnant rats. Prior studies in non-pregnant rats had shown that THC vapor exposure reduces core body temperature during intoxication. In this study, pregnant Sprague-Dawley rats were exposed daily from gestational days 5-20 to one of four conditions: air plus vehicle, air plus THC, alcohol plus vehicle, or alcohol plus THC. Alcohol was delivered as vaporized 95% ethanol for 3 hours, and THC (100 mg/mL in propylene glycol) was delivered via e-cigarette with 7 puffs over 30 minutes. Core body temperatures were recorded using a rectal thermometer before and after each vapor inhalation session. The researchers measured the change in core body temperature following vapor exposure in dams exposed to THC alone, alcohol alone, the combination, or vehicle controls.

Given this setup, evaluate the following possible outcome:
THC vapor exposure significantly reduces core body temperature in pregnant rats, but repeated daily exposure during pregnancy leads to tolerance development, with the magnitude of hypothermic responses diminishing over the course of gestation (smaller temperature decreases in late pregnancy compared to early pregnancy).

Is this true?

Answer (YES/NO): NO